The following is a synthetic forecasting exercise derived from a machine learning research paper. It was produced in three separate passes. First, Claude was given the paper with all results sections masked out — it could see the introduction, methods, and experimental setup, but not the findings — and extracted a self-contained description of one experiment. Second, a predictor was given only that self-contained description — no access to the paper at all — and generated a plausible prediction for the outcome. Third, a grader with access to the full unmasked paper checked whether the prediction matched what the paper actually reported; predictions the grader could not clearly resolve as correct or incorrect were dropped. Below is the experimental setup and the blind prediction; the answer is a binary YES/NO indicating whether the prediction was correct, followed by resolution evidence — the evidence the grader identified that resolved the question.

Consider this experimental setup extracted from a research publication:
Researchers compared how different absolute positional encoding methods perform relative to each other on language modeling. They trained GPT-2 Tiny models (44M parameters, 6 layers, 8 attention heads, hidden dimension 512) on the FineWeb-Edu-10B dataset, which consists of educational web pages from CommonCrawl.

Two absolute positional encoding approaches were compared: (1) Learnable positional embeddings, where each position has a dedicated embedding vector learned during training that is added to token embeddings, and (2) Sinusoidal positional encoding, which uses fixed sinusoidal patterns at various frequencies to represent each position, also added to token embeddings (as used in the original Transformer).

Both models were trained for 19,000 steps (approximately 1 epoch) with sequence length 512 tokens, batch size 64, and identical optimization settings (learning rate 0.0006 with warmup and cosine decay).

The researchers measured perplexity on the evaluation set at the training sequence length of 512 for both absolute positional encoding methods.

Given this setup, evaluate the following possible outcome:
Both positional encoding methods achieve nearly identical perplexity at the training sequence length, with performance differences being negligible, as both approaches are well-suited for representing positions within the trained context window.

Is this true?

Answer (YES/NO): NO